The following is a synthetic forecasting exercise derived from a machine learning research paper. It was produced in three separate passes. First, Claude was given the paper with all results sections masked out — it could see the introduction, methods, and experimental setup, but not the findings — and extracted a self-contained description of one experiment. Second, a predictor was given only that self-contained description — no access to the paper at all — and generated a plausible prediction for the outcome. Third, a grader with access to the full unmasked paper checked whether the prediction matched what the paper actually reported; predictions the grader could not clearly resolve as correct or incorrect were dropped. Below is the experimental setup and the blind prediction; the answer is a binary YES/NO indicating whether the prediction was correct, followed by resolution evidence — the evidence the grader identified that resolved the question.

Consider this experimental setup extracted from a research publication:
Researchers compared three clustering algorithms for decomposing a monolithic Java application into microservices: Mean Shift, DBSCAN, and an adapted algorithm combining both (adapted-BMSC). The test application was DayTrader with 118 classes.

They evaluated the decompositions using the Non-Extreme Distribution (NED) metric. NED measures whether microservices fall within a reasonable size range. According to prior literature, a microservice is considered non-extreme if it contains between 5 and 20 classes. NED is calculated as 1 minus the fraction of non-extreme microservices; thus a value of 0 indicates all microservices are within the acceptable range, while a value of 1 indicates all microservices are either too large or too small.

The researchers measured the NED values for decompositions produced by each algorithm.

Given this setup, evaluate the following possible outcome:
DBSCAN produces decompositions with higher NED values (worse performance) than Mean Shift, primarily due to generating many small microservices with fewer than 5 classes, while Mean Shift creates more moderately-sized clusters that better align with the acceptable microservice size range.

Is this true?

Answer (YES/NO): NO